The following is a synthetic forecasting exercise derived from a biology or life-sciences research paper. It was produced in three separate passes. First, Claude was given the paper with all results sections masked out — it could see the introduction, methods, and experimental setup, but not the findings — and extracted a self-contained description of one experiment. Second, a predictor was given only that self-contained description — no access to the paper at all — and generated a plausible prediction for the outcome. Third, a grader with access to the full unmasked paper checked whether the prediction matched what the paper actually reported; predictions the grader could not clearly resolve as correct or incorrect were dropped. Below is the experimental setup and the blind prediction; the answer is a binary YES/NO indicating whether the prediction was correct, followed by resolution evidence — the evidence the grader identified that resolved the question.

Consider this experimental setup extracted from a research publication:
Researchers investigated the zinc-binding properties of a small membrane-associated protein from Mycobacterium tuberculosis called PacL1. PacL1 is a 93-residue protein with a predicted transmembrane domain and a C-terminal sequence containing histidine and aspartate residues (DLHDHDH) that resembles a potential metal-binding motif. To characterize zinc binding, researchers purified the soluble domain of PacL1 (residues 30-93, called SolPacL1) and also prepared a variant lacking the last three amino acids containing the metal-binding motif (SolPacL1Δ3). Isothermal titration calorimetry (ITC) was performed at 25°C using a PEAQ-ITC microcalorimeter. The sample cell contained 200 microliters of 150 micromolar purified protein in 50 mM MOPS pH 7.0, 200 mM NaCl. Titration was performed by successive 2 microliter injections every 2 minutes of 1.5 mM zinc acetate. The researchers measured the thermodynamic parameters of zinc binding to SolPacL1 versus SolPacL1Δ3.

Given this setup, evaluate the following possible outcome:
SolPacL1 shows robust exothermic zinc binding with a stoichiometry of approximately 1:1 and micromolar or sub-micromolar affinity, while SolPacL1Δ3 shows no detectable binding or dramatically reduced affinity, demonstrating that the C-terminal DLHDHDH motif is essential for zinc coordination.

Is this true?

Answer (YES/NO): YES